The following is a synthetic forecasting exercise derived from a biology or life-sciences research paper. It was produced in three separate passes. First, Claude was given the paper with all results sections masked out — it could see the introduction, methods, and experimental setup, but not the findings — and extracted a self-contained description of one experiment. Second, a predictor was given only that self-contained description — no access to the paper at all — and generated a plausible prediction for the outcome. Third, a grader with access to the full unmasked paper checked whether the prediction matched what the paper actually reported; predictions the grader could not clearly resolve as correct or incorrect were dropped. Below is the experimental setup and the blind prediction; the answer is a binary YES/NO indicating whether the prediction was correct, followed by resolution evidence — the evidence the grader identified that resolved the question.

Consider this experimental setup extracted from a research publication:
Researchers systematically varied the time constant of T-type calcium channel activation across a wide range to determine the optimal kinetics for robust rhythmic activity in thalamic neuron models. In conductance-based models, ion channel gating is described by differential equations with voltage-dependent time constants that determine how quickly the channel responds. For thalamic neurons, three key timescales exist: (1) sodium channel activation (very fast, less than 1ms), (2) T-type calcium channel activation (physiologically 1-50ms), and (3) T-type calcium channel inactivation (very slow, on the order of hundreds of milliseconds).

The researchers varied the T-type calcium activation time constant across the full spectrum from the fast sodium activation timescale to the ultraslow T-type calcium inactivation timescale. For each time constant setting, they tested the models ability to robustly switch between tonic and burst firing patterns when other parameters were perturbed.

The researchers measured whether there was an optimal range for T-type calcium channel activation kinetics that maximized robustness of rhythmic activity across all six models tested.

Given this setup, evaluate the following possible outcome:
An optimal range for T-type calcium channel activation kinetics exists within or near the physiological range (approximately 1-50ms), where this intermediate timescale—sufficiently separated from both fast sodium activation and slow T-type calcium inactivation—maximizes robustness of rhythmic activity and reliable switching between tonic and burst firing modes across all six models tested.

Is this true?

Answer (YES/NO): YES